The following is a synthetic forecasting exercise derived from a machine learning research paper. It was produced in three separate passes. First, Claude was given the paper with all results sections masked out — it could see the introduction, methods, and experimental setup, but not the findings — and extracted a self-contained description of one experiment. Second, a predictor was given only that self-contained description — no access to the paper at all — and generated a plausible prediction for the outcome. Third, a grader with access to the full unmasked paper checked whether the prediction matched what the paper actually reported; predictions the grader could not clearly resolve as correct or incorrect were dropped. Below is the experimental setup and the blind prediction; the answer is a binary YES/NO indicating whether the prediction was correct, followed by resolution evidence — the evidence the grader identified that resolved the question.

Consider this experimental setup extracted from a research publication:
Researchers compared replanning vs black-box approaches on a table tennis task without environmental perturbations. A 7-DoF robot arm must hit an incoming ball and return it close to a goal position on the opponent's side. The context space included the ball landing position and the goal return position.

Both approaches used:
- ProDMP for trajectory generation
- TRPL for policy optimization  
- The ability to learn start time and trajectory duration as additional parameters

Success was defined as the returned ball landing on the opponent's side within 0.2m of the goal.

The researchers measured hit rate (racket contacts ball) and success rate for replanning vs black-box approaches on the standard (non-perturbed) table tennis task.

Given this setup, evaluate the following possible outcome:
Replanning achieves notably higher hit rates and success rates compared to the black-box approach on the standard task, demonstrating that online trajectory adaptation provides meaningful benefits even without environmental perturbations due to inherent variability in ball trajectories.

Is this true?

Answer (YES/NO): NO